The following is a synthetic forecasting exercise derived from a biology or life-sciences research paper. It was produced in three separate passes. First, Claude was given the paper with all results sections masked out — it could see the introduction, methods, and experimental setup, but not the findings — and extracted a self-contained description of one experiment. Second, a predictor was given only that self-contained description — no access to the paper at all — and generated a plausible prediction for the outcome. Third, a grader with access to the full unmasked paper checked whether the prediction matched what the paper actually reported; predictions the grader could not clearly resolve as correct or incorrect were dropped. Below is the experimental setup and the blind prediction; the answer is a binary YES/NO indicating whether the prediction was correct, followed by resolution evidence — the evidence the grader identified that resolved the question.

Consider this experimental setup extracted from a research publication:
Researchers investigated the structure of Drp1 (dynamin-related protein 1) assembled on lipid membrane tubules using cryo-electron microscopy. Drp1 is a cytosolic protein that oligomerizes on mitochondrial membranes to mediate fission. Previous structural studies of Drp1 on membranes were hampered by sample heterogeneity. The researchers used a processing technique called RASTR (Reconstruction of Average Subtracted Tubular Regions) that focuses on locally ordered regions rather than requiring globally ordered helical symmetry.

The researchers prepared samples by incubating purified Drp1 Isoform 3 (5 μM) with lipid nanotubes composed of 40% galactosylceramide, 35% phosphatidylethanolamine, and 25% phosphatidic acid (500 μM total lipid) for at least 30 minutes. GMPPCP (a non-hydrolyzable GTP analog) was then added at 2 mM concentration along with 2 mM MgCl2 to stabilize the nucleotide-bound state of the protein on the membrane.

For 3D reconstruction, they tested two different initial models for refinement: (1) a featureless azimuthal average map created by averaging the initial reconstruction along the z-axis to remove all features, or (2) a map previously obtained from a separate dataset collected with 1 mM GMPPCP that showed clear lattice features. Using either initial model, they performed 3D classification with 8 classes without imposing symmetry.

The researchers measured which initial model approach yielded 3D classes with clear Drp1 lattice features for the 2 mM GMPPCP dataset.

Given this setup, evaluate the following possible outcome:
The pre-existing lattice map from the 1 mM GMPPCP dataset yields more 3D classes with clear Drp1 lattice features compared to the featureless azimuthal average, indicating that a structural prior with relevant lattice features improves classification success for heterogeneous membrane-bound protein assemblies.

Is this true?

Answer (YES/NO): YES